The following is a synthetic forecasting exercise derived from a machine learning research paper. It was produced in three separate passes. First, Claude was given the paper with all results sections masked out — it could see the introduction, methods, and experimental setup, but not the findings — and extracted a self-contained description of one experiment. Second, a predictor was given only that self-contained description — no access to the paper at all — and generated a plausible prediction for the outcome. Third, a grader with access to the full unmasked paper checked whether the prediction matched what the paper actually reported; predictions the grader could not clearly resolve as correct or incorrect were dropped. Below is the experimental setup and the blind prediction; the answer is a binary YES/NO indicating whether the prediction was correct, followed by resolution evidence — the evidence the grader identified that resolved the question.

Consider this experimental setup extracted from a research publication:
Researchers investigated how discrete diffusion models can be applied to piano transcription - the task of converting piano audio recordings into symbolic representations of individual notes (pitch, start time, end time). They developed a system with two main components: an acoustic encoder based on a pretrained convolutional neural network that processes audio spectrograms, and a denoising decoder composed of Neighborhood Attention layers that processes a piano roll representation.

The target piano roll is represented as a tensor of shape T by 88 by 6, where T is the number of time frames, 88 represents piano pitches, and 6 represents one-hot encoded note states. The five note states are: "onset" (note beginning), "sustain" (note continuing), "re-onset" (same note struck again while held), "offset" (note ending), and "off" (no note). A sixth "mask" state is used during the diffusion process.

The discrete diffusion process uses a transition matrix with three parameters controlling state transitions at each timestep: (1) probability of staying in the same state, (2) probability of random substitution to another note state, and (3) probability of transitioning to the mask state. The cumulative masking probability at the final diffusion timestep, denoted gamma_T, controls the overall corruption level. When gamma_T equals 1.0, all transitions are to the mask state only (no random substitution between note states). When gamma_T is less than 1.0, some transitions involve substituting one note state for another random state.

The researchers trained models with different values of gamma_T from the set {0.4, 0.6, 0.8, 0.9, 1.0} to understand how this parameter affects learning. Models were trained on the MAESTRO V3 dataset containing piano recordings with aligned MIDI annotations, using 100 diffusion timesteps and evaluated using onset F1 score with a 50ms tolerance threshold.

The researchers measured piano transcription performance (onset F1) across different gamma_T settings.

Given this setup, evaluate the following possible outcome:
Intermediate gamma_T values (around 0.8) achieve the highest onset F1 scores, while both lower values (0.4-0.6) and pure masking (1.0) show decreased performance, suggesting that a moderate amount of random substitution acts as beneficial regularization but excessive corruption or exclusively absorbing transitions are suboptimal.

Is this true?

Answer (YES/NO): NO